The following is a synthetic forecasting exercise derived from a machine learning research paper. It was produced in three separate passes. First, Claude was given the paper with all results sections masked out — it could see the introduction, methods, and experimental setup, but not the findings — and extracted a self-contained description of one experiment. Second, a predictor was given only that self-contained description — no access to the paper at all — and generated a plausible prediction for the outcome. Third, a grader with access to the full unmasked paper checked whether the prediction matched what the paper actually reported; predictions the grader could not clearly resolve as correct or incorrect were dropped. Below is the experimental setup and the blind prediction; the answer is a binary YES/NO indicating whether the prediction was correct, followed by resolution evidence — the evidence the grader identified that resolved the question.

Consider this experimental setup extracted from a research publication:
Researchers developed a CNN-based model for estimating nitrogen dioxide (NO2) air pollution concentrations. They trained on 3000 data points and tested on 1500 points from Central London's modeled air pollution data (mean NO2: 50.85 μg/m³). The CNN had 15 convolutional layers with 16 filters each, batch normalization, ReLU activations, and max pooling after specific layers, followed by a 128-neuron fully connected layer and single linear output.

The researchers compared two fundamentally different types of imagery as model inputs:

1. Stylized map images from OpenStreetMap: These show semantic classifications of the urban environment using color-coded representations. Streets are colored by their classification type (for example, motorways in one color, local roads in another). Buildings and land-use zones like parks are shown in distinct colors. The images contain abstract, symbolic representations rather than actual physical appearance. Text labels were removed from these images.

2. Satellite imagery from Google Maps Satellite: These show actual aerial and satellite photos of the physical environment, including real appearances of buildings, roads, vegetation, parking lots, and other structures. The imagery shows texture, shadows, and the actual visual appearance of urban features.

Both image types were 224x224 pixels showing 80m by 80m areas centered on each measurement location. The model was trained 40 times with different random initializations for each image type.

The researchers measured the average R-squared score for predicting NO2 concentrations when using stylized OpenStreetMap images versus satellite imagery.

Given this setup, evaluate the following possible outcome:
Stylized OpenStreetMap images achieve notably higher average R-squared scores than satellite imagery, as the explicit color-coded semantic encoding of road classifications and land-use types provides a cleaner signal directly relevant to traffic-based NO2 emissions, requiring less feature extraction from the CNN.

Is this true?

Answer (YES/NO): YES